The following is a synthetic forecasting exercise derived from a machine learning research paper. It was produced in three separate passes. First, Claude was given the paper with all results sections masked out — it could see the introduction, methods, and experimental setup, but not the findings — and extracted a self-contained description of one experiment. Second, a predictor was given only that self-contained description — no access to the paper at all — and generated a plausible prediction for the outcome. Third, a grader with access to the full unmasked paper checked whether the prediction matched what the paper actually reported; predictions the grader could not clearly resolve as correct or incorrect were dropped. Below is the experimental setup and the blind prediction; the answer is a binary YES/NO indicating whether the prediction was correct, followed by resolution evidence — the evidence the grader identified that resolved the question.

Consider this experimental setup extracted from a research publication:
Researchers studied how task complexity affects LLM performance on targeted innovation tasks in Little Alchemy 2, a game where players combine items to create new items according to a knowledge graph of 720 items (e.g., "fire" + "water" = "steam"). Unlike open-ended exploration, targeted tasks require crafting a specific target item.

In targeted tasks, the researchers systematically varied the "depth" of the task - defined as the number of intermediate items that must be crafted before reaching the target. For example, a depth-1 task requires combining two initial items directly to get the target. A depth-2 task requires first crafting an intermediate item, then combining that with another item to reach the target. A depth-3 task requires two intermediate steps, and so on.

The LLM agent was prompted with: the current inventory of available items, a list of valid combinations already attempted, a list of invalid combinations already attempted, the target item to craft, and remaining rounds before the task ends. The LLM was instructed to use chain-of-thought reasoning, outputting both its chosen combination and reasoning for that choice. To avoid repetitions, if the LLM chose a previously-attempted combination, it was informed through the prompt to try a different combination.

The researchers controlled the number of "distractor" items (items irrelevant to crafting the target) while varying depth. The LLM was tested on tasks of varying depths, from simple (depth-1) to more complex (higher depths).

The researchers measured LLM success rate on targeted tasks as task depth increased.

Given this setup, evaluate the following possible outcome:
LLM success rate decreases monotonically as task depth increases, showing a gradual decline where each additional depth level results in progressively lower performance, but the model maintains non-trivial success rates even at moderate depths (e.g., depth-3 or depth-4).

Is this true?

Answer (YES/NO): NO